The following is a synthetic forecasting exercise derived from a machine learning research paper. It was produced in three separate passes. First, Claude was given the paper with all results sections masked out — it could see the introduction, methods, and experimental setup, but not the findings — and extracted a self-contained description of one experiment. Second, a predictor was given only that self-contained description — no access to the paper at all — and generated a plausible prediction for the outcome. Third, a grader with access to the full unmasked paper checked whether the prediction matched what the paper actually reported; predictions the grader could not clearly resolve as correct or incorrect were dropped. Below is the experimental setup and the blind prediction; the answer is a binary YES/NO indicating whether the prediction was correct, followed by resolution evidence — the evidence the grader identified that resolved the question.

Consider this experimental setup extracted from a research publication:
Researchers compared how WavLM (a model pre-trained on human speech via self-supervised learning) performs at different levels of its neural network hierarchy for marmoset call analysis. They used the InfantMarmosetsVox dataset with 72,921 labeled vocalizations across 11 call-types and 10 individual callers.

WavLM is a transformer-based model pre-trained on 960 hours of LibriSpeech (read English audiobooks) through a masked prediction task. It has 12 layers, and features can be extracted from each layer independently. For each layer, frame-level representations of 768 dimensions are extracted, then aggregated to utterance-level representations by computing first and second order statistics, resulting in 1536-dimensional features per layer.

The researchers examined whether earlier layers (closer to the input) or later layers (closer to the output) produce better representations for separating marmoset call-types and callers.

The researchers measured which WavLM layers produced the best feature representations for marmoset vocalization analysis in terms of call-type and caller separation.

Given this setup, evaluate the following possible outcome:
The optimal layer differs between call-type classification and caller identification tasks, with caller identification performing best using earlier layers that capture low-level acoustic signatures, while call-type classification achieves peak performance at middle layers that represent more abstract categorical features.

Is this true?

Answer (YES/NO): NO